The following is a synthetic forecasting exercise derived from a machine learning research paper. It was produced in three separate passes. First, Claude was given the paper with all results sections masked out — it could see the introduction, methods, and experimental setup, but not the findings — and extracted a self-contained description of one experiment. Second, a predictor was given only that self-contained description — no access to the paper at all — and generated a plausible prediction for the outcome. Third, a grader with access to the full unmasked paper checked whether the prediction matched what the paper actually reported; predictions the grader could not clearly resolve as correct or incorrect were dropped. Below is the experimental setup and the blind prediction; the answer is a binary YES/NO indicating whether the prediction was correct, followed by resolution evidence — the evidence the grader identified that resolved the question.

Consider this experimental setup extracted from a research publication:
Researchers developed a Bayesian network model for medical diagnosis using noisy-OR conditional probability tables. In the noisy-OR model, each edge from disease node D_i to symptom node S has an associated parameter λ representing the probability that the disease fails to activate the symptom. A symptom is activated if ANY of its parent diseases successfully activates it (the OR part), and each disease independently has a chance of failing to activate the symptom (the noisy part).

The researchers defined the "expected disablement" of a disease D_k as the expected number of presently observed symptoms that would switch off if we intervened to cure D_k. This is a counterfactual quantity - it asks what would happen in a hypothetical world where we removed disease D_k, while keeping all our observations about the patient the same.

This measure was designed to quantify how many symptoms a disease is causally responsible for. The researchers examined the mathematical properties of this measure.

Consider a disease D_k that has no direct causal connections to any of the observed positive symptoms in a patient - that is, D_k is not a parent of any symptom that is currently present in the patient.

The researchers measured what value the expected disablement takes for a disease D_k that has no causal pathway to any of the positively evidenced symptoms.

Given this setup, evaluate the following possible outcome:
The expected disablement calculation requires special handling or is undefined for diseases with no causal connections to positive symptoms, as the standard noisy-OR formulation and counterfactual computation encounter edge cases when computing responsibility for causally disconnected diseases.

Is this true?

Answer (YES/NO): NO